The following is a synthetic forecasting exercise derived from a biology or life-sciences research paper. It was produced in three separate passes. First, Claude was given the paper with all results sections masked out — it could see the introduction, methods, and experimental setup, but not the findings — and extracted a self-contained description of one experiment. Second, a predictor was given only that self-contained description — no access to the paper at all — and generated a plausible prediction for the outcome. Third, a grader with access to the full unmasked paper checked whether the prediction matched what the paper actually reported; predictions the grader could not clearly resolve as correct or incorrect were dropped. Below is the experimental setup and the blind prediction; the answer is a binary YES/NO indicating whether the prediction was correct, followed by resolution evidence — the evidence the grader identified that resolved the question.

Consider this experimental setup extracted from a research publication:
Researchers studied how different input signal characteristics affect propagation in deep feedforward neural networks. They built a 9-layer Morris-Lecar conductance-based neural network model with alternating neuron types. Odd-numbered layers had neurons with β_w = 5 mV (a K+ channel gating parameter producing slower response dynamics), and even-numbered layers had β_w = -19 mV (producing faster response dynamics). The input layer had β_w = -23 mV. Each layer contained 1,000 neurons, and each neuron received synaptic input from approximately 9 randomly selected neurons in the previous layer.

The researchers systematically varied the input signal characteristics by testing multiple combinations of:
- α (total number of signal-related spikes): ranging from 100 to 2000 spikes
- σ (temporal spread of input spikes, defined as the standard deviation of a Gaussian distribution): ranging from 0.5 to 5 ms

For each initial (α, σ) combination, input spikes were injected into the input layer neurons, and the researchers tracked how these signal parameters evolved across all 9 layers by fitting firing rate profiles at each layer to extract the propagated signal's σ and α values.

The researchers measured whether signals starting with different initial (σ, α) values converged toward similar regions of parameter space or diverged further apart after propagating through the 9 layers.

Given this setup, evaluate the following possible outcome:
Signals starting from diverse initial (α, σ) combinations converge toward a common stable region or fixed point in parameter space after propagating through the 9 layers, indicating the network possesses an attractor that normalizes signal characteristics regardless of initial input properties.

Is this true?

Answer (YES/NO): NO